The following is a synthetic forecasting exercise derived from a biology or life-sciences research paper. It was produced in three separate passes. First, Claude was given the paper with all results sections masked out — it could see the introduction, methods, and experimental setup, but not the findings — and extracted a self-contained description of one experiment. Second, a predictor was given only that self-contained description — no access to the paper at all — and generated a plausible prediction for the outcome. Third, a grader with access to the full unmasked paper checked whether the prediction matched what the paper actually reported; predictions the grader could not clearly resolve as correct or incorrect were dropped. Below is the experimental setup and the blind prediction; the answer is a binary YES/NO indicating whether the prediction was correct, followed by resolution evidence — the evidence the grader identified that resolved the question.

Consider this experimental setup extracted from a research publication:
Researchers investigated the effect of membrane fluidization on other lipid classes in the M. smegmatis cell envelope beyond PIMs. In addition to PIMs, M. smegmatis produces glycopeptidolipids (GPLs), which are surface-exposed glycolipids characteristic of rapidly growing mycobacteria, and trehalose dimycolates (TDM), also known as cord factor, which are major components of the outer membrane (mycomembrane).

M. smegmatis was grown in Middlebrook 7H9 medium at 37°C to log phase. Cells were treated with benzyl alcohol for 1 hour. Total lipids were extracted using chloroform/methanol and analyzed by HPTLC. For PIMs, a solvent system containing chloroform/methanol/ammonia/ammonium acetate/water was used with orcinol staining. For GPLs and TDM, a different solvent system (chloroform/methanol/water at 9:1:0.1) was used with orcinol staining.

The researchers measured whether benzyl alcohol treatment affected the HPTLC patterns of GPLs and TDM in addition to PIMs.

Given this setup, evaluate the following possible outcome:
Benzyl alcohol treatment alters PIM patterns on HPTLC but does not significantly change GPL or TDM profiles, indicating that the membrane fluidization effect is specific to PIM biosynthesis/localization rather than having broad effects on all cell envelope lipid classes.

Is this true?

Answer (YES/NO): YES